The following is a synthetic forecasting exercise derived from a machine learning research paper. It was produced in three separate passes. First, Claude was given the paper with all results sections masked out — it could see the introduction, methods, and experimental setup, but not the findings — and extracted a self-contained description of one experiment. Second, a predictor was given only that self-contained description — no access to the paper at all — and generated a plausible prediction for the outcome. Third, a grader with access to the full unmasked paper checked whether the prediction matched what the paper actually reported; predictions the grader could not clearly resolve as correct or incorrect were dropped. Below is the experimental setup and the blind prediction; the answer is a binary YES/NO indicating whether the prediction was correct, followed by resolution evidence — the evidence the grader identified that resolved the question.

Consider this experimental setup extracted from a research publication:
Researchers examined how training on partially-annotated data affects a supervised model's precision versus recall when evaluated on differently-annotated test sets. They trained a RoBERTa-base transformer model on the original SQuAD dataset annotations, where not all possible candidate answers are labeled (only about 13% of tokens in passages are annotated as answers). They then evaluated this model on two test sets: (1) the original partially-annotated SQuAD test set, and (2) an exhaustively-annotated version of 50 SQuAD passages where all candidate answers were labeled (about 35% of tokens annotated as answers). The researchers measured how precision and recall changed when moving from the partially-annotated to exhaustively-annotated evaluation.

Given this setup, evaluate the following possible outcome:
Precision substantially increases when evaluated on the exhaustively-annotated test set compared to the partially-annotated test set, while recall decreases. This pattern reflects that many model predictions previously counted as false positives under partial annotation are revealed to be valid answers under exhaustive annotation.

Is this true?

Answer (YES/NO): YES